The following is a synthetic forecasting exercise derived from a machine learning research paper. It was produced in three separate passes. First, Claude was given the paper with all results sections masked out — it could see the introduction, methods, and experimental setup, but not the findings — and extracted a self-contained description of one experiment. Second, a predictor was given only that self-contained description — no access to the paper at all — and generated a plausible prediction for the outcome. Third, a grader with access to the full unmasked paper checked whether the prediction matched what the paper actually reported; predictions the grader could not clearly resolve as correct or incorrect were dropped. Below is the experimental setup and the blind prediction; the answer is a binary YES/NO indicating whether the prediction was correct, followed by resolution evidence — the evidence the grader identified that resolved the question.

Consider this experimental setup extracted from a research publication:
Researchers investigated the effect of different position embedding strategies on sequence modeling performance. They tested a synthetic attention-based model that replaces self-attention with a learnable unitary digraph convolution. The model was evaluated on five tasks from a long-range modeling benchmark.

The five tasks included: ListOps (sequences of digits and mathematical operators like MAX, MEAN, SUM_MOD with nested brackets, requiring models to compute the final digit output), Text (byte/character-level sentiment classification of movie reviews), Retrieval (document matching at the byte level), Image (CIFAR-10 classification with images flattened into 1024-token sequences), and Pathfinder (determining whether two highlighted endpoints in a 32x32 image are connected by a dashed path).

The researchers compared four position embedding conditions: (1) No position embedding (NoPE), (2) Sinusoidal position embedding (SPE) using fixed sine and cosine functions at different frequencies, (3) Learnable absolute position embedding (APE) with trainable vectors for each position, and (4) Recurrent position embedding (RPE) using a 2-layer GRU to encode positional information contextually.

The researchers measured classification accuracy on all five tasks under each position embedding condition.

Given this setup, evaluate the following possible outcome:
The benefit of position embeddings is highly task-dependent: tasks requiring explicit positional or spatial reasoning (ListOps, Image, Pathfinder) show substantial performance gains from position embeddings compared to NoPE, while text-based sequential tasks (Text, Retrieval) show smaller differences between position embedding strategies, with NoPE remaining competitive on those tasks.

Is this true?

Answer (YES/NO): NO